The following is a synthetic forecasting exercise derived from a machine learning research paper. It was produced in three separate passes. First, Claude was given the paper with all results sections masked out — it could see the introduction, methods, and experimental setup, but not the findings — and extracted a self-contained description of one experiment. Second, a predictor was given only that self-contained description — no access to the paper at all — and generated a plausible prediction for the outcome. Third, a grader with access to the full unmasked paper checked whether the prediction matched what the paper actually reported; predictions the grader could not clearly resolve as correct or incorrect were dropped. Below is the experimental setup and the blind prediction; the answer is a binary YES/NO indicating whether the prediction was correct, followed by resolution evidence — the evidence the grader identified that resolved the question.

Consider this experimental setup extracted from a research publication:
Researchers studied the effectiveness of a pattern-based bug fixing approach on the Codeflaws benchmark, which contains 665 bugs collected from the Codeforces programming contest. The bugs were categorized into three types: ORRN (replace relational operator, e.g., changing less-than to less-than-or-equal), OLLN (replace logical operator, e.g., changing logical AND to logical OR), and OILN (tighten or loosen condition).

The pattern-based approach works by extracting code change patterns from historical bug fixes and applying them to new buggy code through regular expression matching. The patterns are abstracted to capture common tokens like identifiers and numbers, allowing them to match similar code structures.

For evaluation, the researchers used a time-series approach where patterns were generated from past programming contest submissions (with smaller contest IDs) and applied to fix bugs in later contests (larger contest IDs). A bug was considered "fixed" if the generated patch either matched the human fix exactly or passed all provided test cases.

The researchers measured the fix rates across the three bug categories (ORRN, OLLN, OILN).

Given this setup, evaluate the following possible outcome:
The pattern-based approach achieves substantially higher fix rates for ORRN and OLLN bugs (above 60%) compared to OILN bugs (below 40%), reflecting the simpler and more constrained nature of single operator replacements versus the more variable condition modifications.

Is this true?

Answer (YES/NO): NO